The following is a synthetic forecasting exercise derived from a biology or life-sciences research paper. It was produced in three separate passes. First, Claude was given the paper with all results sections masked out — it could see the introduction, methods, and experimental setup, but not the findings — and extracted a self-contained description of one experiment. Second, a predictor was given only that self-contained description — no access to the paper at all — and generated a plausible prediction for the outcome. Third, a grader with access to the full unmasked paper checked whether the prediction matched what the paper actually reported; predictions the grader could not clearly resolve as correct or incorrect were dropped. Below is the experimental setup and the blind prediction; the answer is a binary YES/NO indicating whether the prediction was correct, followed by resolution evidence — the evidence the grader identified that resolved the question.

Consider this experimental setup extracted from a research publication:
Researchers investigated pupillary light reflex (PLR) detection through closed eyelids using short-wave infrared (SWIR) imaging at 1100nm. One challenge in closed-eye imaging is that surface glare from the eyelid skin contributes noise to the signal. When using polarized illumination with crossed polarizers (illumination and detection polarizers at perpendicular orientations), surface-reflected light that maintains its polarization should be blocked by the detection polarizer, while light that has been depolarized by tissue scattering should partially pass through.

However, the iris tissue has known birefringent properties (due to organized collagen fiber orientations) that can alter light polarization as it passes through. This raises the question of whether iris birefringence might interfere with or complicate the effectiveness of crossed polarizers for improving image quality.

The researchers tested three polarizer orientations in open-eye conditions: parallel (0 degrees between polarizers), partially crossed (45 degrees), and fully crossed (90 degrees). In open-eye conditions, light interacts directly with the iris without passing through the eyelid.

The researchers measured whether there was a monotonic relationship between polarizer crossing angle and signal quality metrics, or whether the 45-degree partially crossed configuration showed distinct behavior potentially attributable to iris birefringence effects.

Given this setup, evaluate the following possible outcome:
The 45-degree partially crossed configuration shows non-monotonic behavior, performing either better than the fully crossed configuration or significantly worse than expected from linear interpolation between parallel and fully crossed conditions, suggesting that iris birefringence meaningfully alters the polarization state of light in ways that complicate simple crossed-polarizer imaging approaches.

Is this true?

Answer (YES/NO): NO